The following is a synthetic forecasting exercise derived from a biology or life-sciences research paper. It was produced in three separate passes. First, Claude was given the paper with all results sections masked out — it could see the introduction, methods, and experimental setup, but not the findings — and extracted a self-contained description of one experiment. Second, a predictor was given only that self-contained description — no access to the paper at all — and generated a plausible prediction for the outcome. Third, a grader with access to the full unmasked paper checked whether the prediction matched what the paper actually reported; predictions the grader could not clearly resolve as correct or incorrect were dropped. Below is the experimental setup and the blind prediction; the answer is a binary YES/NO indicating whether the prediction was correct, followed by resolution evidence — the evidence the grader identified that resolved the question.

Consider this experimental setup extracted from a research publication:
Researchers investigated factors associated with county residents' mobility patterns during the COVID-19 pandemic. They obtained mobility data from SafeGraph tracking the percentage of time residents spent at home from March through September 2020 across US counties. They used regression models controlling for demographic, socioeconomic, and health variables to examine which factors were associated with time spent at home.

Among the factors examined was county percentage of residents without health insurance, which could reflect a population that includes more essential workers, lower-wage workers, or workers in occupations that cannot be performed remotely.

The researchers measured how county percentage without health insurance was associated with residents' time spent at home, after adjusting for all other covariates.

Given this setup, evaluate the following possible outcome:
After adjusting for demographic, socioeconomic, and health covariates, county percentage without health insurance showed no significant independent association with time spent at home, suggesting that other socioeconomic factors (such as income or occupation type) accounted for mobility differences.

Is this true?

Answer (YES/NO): NO